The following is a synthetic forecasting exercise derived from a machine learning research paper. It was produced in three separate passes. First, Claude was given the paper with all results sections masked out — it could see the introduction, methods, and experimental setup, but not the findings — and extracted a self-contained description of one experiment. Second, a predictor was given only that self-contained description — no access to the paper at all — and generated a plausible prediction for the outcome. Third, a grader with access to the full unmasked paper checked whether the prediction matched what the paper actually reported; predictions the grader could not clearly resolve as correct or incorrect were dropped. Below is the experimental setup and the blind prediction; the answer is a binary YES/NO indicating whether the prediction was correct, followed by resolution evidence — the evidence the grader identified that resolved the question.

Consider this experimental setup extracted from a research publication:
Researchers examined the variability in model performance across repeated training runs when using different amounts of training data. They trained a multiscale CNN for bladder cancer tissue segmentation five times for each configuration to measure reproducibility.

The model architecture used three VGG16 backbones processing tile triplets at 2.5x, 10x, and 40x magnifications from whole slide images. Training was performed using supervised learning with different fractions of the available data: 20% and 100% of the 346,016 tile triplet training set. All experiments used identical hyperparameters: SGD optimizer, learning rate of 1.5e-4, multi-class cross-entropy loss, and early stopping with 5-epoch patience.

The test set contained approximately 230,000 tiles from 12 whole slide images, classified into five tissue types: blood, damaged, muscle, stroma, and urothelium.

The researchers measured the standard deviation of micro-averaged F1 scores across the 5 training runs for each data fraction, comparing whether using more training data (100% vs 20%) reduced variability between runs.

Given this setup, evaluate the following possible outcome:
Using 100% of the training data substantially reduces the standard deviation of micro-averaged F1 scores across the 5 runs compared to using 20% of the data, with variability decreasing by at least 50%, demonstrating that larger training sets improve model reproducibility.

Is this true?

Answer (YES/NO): NO